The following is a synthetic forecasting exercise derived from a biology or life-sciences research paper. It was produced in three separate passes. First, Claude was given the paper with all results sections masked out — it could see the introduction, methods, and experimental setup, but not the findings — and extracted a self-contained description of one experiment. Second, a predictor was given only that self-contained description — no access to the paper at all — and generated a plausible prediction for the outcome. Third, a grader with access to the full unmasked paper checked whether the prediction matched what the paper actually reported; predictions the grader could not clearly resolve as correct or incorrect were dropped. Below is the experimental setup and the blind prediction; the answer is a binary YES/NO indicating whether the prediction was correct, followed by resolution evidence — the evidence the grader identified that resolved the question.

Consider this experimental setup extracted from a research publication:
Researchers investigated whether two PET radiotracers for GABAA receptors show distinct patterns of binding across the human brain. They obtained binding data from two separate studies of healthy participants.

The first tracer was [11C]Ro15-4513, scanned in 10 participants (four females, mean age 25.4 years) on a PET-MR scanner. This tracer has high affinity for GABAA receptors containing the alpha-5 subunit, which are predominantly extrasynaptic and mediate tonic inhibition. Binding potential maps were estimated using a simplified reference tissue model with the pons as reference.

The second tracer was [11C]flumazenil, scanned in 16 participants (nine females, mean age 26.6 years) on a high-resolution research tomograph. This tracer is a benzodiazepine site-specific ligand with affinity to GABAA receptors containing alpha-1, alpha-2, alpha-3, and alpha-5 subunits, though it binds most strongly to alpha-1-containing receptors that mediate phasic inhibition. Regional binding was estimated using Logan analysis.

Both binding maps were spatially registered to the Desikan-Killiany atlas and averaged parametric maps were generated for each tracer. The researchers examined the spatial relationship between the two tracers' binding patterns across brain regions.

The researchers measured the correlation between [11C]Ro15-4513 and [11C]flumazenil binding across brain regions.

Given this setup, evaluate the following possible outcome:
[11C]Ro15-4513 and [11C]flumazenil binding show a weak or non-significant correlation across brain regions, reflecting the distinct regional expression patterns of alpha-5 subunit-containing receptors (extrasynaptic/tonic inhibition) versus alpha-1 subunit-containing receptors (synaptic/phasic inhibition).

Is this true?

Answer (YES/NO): NO